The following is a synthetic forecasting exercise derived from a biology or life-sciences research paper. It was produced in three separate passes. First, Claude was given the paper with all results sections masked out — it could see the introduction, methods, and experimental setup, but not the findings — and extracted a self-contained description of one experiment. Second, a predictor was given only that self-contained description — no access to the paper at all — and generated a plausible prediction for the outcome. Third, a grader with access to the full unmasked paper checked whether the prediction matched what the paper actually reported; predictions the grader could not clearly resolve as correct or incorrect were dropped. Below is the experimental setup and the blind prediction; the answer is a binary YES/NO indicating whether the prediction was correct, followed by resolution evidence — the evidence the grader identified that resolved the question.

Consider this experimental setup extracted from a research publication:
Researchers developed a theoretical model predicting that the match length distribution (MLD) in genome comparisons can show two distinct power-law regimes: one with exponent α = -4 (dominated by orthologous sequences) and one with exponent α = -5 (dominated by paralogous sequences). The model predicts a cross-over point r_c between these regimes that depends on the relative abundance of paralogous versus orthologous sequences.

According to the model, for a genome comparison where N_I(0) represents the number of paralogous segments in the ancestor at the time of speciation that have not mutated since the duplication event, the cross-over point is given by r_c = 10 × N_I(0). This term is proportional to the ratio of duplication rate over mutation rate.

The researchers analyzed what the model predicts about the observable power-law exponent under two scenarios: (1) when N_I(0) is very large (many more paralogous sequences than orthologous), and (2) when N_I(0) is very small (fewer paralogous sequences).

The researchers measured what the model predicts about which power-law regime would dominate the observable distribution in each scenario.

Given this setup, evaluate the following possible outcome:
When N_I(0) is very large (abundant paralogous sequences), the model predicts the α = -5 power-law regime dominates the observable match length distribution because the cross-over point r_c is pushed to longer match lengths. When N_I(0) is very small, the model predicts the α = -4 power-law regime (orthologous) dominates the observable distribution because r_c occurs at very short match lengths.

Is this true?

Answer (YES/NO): YES